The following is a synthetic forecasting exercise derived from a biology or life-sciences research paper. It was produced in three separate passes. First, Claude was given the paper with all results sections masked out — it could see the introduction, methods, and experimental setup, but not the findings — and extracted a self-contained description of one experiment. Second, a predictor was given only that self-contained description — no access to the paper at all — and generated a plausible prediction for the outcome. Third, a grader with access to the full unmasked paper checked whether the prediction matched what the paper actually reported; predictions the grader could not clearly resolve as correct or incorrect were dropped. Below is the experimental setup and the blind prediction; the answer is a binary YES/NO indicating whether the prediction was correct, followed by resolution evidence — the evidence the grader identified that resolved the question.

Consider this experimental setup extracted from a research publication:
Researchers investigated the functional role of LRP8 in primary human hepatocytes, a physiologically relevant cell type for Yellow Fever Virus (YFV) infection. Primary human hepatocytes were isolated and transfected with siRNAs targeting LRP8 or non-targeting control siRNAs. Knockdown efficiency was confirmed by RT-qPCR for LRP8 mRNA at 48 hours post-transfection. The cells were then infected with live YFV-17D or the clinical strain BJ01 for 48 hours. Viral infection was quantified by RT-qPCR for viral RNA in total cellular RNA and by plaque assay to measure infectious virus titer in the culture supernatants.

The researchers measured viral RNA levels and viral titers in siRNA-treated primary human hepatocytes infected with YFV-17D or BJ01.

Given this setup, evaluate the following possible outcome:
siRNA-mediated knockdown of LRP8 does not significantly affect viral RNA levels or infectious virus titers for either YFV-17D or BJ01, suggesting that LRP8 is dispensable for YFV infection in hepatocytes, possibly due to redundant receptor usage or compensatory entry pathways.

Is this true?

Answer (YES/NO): NO